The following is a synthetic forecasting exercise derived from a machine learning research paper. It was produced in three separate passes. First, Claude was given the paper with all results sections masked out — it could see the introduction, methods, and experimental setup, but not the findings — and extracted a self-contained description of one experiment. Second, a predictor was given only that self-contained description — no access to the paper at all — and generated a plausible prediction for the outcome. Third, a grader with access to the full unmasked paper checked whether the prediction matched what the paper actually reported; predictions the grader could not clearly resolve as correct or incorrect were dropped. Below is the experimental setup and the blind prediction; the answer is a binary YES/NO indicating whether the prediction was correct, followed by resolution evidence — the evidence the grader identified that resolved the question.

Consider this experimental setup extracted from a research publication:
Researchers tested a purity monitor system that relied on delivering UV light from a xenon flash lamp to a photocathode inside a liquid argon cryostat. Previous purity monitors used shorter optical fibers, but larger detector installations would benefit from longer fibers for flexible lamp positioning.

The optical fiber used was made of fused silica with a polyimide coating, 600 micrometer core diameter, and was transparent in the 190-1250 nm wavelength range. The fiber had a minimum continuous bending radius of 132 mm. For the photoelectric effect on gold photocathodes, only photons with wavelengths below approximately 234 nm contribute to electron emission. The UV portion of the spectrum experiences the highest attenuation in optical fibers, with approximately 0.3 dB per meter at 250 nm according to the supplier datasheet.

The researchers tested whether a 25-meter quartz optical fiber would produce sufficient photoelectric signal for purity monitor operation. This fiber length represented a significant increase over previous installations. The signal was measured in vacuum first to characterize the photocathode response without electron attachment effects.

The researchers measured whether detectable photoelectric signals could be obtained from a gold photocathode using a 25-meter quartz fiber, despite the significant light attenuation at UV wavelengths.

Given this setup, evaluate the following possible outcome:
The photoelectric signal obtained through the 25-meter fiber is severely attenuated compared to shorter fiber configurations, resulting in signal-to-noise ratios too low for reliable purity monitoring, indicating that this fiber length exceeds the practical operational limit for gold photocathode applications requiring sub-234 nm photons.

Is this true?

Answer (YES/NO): NO